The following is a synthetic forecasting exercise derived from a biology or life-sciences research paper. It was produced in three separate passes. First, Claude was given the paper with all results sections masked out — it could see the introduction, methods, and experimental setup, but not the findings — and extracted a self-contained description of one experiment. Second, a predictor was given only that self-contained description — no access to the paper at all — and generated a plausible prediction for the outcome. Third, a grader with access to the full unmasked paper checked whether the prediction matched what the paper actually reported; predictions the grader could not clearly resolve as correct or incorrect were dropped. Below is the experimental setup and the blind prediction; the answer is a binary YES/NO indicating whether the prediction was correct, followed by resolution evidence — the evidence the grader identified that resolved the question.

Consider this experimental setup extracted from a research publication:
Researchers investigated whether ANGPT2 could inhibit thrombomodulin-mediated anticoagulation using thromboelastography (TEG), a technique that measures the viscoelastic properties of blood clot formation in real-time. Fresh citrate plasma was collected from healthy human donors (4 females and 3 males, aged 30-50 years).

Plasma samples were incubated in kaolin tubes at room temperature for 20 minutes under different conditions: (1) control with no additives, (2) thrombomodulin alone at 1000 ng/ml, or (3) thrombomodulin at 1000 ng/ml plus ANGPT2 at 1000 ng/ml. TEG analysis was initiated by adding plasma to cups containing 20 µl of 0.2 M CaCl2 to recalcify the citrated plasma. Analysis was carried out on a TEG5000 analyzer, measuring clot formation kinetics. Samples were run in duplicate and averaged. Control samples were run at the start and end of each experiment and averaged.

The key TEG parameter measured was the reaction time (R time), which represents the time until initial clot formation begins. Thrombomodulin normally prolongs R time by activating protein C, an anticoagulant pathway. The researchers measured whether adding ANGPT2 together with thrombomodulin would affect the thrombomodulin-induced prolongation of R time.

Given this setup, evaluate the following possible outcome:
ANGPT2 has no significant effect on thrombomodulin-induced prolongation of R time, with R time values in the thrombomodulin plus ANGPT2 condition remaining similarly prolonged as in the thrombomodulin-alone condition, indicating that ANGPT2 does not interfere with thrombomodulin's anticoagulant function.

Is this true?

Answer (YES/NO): NO